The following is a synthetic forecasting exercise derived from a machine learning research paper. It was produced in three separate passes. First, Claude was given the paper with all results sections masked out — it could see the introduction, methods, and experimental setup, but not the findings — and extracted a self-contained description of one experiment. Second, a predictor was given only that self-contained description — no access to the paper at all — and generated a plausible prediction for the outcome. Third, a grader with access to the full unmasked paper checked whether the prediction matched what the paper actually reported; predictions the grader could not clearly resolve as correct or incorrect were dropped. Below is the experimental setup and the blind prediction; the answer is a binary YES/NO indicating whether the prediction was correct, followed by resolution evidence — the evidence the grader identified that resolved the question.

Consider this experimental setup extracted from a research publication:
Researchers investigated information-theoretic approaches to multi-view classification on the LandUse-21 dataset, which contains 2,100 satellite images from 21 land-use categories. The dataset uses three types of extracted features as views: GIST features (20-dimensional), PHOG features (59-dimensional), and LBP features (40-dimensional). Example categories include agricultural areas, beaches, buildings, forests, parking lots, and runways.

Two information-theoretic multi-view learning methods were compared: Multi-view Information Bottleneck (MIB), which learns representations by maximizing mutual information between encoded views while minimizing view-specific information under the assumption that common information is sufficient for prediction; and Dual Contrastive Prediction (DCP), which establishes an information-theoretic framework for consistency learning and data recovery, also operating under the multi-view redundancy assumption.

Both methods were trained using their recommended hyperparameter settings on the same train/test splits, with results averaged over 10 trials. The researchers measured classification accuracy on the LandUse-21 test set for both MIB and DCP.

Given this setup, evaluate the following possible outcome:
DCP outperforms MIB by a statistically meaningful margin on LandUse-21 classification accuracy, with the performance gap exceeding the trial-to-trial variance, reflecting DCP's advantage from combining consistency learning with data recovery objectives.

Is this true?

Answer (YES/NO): YES